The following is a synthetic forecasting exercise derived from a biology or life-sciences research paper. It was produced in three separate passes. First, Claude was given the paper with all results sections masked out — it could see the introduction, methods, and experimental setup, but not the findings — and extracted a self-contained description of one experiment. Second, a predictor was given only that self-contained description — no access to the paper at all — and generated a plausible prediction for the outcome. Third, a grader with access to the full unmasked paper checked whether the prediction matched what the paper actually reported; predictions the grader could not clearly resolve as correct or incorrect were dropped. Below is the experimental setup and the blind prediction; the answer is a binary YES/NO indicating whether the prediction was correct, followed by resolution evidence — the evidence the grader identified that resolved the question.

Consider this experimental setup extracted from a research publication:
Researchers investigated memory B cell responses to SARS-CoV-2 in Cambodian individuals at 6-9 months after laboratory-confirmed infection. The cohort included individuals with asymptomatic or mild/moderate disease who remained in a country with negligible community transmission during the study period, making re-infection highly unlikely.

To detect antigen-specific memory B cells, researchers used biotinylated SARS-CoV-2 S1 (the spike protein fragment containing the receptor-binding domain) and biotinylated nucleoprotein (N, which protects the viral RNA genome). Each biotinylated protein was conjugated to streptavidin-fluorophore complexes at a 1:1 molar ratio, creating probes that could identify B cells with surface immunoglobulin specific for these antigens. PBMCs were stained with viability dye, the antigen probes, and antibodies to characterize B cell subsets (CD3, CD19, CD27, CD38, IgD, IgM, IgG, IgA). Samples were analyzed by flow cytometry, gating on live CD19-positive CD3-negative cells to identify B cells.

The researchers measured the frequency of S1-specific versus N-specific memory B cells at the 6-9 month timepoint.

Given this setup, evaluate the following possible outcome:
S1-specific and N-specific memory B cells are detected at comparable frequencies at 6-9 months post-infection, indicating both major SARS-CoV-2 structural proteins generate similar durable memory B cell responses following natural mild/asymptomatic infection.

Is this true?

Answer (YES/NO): NO